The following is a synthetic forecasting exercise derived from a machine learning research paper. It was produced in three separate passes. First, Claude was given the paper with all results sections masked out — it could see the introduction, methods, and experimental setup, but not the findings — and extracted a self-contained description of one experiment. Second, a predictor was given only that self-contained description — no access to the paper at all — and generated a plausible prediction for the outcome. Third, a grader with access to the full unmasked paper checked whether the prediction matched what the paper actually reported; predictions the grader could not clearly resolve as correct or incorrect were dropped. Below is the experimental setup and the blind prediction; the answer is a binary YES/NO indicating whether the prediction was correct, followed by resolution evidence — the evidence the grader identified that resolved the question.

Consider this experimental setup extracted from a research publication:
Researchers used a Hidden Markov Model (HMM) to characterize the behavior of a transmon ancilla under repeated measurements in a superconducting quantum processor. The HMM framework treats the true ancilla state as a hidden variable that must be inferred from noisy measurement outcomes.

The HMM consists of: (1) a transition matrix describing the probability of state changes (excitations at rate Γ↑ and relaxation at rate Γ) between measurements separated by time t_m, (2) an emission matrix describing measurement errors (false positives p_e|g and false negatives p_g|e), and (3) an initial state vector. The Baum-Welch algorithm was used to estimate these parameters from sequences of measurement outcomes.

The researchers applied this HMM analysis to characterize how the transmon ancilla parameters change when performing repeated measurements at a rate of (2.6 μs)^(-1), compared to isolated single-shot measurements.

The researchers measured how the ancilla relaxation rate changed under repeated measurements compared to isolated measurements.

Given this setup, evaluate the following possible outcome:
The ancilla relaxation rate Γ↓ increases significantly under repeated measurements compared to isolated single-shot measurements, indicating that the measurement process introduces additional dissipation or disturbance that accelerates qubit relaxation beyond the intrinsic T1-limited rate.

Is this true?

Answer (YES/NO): YES